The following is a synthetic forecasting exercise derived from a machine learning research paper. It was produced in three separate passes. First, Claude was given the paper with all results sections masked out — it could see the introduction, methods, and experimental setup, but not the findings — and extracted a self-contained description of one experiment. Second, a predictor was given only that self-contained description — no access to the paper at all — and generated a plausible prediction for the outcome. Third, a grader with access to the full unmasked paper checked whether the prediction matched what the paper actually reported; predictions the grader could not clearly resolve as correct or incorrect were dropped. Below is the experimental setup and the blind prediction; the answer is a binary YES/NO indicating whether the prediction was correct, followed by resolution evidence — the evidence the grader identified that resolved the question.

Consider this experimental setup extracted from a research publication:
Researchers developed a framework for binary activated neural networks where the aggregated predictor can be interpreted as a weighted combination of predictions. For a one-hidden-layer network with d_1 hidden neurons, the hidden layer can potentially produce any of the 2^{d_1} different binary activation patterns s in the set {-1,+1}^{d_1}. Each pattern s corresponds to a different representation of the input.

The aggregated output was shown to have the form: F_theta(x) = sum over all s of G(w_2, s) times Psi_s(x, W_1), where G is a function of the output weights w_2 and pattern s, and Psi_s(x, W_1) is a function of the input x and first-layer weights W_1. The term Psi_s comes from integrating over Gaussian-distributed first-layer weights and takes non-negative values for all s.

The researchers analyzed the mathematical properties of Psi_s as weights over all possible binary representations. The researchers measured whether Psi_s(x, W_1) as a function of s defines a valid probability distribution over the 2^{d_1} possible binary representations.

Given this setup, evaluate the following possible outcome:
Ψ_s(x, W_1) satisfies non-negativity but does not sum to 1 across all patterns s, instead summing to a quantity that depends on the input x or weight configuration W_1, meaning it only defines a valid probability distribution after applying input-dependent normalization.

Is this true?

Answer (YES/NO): NO